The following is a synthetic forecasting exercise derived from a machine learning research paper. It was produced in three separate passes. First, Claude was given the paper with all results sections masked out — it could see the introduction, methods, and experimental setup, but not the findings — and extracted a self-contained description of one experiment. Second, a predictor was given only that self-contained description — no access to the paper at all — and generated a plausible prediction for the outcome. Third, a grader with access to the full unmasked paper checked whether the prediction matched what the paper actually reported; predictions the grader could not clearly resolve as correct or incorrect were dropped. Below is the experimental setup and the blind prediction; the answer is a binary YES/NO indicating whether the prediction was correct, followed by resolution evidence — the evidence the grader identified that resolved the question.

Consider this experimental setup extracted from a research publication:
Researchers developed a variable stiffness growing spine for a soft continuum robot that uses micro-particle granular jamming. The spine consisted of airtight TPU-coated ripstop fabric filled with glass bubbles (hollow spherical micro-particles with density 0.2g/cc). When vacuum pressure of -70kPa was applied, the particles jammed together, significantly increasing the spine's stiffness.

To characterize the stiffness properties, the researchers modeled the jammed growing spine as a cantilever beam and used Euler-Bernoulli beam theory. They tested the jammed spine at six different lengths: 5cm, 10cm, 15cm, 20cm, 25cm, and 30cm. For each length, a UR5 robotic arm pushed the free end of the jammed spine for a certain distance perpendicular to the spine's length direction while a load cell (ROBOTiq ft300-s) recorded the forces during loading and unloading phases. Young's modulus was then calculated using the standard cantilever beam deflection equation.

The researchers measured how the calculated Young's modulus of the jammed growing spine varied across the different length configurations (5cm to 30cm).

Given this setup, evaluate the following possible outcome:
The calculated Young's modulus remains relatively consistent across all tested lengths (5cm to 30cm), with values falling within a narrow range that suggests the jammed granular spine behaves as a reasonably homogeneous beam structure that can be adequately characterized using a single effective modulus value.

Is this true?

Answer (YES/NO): NO